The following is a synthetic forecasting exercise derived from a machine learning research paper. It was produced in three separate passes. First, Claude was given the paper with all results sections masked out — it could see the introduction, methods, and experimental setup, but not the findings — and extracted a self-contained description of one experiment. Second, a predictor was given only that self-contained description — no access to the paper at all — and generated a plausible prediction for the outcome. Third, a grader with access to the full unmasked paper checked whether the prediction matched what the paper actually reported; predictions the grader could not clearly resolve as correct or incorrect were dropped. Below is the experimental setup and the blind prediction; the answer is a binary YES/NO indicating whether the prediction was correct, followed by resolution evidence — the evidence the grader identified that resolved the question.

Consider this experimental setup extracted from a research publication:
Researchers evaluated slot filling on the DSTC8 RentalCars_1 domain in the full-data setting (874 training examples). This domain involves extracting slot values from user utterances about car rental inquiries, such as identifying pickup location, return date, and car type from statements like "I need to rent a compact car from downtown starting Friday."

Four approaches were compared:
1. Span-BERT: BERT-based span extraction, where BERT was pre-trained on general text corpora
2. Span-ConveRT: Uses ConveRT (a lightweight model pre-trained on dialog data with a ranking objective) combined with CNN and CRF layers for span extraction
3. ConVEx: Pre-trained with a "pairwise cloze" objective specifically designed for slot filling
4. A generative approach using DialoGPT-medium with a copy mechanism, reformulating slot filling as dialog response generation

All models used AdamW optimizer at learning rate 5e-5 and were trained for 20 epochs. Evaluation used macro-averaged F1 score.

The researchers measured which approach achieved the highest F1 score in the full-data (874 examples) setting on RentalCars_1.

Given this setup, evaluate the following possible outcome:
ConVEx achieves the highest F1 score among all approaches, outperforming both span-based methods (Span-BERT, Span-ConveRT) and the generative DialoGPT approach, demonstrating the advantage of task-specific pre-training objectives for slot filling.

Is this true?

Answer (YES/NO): NO